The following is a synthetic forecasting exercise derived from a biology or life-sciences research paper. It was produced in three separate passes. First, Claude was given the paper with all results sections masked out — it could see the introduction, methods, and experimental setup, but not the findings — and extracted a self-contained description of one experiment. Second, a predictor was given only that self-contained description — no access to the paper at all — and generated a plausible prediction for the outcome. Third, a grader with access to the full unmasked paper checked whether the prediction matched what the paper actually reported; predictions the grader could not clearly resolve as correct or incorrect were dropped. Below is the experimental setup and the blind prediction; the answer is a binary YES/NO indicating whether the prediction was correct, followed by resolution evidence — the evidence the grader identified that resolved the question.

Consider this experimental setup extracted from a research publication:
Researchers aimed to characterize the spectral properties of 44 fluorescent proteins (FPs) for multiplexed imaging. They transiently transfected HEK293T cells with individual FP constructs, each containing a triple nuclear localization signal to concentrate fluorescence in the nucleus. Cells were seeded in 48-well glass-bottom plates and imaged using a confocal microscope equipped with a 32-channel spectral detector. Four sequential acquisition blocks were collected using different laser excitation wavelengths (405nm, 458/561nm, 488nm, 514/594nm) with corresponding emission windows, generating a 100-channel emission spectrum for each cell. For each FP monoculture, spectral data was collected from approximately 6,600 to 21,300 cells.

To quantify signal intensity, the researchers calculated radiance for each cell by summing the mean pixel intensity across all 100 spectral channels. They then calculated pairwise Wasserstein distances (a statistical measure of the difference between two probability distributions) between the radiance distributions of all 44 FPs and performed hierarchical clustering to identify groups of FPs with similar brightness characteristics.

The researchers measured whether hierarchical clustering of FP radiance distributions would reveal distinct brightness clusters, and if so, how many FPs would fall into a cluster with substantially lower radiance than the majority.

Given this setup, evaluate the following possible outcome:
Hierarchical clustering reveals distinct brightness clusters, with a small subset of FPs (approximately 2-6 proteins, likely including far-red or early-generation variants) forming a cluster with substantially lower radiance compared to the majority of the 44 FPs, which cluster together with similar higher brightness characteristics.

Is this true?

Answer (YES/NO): NO